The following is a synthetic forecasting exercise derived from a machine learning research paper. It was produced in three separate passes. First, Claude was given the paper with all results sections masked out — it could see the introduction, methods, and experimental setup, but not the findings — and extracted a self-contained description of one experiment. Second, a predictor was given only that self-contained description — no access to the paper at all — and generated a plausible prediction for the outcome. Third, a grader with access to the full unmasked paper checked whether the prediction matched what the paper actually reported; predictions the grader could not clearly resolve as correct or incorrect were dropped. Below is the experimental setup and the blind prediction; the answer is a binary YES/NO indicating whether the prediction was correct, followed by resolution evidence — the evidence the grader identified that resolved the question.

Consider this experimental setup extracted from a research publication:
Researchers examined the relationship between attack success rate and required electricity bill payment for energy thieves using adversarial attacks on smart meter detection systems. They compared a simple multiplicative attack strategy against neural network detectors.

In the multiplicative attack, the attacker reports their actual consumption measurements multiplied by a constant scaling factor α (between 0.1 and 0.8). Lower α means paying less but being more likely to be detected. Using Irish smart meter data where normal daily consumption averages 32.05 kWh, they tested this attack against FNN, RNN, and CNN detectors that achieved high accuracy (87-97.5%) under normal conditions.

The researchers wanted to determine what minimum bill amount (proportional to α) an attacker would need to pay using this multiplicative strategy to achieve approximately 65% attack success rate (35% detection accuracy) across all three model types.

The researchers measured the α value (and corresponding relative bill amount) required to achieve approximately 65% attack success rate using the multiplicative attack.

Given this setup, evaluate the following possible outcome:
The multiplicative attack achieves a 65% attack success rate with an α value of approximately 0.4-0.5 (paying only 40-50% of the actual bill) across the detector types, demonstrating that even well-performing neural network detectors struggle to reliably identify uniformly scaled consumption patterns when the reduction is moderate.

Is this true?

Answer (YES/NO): NO